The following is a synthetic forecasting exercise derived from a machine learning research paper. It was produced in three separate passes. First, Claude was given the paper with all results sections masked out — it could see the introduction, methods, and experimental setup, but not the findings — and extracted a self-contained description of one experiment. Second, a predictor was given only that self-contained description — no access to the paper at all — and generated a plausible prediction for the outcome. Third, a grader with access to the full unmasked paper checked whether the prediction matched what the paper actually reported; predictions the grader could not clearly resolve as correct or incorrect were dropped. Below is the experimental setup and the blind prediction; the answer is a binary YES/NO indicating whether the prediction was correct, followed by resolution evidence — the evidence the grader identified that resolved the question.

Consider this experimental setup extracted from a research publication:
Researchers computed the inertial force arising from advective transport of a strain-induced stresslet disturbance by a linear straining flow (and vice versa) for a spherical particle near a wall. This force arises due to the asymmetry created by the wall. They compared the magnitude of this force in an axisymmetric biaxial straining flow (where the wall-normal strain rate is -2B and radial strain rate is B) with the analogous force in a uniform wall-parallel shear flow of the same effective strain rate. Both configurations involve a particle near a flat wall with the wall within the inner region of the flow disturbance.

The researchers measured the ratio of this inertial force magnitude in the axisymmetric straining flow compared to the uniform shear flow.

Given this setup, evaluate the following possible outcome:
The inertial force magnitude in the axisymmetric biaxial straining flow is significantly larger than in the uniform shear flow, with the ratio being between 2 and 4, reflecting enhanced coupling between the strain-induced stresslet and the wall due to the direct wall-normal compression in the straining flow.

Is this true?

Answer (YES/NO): NO